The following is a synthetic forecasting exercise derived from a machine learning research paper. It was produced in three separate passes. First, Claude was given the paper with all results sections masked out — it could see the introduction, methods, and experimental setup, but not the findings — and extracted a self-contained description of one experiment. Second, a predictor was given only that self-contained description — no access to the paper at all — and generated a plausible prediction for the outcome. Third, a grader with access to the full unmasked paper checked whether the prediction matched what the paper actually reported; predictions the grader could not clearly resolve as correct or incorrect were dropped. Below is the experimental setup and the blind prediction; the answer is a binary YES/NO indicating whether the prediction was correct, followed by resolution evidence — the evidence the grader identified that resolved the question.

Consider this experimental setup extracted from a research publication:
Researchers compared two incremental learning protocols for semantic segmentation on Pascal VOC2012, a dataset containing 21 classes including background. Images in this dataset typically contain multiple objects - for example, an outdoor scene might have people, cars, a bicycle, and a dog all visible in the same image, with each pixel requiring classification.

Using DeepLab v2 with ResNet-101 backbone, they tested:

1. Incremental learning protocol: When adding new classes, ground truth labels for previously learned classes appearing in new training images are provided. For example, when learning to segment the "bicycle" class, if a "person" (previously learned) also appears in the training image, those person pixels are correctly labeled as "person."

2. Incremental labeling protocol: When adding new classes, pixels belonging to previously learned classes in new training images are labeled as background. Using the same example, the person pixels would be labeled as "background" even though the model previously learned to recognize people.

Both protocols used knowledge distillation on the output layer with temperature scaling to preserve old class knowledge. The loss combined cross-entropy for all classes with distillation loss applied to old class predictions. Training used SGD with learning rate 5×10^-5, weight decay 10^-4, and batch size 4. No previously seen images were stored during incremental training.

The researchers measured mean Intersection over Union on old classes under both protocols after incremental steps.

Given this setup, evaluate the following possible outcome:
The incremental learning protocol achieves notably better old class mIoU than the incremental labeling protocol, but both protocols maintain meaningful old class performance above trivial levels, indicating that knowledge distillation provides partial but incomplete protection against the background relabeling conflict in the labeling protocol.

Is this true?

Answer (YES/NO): NO